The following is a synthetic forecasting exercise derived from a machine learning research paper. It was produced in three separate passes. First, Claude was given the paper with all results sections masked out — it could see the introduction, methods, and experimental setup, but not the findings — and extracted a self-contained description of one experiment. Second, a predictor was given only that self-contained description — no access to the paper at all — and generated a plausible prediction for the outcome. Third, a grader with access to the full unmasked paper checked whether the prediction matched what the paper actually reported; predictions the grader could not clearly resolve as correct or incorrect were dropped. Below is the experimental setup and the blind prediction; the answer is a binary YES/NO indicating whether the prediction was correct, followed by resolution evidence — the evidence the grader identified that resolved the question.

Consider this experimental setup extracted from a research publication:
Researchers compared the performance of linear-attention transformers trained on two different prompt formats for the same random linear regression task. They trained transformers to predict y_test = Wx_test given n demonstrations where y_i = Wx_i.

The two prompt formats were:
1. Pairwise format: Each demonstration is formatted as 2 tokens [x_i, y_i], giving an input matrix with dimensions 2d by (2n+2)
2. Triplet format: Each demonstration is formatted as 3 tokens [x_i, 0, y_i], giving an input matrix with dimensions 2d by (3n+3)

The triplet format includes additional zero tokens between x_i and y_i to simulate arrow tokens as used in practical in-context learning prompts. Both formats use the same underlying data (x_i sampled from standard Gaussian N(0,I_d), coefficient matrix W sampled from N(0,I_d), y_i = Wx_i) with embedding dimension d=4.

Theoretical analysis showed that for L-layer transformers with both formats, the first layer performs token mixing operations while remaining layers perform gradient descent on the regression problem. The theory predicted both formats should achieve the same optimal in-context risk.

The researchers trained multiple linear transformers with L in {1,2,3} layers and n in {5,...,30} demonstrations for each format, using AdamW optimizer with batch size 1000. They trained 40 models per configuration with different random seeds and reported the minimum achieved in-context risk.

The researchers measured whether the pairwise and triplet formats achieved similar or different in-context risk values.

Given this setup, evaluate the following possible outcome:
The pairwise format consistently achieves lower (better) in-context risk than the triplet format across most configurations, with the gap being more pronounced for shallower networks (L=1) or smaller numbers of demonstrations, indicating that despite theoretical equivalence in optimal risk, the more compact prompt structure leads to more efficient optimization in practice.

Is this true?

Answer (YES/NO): NO